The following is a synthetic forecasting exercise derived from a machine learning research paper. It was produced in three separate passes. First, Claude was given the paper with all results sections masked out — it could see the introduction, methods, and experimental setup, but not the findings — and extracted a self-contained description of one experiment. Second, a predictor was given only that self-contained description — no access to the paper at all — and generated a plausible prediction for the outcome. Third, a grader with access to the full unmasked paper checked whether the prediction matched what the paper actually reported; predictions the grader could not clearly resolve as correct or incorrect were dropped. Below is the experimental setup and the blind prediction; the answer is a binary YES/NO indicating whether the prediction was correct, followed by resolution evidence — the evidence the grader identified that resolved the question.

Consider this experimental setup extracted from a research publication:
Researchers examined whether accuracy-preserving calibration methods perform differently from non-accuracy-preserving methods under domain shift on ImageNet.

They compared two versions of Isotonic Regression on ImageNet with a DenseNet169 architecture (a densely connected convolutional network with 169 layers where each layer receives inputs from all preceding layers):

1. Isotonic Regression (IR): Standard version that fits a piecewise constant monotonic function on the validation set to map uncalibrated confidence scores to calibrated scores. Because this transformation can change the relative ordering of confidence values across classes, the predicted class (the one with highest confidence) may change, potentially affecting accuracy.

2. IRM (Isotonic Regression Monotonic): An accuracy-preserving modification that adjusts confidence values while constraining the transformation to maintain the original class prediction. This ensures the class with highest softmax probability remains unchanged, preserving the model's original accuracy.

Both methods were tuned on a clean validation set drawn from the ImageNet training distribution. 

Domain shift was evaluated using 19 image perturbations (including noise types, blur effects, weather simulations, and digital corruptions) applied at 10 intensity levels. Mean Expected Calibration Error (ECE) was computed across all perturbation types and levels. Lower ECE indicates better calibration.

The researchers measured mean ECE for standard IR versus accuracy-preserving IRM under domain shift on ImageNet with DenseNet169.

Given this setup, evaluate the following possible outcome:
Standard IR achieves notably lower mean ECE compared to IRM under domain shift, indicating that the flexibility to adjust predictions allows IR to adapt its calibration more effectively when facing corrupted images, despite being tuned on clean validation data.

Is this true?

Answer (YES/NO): NO